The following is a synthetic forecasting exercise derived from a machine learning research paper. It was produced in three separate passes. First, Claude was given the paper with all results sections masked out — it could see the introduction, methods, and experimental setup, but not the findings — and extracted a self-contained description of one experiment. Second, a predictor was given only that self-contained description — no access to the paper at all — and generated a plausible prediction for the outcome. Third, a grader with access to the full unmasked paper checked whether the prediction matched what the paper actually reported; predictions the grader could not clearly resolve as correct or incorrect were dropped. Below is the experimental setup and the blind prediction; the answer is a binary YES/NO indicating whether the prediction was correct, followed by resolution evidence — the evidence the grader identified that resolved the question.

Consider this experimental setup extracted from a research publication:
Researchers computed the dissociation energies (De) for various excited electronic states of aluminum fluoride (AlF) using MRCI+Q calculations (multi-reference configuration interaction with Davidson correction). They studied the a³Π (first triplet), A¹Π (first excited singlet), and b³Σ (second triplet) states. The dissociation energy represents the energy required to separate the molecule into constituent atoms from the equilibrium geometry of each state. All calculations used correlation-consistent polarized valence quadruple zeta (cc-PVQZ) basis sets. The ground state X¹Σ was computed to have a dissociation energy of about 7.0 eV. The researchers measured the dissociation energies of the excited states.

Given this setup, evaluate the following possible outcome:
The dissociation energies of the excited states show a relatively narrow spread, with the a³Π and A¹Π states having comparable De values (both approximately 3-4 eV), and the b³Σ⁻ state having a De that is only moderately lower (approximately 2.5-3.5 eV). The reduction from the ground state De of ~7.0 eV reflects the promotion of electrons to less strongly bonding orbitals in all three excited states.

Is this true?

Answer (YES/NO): NO